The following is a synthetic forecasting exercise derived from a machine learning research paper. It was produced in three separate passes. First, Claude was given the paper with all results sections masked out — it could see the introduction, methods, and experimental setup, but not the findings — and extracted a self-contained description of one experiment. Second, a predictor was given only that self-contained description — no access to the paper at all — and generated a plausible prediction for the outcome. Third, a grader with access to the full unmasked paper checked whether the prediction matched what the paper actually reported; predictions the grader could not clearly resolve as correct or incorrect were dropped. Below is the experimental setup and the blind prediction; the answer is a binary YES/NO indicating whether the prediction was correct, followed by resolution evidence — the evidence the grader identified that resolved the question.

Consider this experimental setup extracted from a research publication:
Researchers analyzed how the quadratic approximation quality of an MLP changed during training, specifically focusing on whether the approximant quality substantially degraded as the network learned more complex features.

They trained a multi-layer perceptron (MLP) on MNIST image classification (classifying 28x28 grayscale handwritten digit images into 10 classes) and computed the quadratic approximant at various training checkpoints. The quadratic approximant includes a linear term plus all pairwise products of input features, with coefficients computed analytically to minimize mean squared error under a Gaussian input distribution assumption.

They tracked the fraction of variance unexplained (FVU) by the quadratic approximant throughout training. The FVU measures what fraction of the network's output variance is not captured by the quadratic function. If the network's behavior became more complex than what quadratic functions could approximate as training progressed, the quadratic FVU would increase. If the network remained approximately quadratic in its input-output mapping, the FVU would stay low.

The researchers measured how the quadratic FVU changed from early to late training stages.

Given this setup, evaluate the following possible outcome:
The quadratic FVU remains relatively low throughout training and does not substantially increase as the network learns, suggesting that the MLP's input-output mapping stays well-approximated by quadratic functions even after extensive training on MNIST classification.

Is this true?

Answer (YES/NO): YES